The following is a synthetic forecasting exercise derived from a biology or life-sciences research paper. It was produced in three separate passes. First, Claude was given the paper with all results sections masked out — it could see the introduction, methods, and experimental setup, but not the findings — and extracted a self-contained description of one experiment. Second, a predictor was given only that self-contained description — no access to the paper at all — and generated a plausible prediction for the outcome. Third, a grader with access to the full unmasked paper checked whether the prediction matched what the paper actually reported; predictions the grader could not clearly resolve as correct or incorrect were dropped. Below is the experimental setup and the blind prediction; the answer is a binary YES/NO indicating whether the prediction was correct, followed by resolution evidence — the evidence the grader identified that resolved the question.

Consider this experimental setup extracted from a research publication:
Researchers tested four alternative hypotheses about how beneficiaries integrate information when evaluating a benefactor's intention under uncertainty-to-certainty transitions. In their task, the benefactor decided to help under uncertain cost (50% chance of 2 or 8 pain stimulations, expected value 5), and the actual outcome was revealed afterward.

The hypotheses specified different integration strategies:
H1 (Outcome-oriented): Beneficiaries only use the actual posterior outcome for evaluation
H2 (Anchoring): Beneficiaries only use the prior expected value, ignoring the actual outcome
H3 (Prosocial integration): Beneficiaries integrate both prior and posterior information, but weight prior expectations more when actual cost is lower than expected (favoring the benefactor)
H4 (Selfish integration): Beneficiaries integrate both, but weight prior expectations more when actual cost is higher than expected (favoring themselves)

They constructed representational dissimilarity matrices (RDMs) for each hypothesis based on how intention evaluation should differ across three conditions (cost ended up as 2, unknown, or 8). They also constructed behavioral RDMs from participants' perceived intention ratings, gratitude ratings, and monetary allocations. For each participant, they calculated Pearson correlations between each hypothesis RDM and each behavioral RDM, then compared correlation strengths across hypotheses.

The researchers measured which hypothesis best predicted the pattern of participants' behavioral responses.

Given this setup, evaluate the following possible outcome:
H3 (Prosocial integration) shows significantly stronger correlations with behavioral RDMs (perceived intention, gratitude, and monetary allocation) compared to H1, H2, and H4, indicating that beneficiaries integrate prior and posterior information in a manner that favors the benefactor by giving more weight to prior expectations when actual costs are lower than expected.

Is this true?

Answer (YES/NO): YES